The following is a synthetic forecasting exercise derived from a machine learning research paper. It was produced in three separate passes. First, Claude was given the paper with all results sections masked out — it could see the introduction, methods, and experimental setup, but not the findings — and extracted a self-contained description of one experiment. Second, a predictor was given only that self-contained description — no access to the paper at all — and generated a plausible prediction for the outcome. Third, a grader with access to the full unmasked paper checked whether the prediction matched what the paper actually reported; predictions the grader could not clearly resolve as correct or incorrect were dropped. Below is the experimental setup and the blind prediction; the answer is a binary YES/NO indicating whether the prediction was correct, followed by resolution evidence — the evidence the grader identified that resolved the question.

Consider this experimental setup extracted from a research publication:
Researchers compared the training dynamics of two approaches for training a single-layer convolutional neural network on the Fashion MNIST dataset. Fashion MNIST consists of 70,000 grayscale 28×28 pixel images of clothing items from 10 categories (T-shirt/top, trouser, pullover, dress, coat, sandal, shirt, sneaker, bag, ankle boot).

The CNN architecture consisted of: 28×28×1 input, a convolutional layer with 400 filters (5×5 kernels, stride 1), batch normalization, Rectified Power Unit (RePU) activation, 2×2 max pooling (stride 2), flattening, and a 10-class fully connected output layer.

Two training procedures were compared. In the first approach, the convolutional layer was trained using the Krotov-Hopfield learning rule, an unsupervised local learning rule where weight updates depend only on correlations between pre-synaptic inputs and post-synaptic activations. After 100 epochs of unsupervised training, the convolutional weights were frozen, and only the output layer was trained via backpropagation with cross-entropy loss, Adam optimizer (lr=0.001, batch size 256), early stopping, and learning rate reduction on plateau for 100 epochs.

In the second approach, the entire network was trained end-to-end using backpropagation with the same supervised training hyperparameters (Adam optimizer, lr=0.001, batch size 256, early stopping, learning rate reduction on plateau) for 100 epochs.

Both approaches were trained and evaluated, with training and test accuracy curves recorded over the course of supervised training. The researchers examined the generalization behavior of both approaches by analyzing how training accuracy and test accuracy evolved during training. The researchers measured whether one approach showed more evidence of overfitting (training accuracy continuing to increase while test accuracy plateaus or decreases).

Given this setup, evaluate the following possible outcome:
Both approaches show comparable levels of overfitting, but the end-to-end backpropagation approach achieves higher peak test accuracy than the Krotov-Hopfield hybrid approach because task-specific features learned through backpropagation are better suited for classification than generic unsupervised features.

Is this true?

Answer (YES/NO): NO